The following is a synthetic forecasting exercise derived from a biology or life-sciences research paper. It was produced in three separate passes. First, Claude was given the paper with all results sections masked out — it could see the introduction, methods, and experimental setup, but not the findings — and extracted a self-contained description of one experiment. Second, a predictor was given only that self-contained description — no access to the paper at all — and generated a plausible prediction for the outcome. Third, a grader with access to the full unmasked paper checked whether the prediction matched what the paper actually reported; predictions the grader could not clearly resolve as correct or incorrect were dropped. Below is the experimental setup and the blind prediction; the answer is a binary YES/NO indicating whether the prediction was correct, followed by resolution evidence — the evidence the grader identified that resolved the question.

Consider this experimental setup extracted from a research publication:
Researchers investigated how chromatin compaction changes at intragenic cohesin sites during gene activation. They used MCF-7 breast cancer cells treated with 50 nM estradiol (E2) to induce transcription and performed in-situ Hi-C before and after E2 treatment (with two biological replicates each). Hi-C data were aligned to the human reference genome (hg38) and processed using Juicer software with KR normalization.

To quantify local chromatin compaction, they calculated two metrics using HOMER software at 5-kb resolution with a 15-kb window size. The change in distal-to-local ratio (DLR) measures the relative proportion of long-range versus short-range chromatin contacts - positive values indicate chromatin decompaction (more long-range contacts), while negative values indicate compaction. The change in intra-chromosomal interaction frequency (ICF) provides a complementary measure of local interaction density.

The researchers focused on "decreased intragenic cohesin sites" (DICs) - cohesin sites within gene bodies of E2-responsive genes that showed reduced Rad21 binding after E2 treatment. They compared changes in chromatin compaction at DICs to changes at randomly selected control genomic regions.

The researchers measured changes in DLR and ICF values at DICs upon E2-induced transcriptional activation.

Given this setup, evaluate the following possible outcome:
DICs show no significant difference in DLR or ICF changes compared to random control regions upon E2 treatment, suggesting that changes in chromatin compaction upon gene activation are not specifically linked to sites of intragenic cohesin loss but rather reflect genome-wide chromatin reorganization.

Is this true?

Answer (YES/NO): NO